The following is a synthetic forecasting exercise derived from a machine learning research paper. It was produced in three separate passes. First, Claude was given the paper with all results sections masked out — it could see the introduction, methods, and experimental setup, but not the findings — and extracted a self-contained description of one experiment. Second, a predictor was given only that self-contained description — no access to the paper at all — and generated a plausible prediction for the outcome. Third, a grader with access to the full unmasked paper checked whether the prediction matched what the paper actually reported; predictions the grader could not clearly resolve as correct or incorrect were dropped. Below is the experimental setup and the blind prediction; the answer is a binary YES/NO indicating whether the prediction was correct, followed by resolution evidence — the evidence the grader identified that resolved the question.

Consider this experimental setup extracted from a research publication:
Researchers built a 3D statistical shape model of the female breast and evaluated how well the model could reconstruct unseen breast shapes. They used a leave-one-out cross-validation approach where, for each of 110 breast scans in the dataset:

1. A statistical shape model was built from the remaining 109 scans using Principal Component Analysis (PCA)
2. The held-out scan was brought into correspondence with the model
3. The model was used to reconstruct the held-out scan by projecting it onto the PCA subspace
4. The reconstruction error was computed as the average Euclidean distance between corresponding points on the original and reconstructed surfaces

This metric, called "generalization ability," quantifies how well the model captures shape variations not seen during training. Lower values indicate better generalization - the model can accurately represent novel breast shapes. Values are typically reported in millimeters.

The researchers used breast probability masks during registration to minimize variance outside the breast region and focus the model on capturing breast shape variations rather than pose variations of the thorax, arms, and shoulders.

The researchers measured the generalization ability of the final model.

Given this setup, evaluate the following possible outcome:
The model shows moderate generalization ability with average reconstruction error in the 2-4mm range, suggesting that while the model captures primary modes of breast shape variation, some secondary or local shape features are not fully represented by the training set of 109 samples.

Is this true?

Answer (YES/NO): NO